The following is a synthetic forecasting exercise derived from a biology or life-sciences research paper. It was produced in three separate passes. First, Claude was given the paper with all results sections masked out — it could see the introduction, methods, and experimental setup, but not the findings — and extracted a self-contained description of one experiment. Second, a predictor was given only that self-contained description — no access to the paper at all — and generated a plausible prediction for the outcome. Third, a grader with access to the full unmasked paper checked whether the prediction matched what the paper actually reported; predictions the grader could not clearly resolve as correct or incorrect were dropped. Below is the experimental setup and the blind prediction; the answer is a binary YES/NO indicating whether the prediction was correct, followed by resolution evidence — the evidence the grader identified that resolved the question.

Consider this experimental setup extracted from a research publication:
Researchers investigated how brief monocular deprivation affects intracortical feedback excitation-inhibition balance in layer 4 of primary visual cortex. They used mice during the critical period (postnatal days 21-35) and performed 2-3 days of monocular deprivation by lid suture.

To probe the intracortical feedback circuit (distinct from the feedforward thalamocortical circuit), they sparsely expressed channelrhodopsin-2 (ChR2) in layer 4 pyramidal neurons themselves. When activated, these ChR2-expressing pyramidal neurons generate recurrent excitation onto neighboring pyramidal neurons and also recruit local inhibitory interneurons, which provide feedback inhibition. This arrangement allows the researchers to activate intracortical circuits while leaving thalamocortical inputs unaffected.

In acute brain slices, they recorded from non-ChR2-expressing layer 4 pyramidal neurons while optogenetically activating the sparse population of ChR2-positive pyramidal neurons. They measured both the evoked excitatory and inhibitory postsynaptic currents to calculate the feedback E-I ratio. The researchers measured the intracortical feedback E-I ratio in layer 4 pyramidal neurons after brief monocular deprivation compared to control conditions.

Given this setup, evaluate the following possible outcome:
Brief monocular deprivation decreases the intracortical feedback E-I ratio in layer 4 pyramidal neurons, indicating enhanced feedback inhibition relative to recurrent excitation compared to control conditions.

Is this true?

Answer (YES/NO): YES